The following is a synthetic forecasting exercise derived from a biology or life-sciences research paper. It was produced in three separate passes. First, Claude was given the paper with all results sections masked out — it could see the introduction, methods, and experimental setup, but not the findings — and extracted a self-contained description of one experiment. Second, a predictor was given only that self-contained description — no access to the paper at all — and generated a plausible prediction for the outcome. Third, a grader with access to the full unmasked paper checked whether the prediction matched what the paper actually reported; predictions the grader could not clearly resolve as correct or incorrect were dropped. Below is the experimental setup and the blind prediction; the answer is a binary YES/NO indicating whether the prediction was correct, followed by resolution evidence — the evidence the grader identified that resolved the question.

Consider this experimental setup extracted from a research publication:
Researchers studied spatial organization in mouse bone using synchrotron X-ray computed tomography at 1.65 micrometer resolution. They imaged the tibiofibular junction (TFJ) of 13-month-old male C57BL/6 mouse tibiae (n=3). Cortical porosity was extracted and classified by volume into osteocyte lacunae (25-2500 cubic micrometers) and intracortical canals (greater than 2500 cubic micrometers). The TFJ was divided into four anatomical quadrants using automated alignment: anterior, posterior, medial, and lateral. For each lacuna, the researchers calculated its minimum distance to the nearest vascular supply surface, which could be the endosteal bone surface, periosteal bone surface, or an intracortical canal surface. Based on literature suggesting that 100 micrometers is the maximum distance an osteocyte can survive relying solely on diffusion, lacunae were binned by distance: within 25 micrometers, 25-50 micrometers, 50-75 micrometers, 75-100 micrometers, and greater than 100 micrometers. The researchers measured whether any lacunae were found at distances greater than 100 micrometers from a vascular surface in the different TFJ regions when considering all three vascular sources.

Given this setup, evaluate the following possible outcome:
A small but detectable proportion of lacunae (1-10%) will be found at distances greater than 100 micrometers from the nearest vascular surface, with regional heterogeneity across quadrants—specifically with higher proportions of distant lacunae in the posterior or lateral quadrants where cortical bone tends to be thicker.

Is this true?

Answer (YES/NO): NO